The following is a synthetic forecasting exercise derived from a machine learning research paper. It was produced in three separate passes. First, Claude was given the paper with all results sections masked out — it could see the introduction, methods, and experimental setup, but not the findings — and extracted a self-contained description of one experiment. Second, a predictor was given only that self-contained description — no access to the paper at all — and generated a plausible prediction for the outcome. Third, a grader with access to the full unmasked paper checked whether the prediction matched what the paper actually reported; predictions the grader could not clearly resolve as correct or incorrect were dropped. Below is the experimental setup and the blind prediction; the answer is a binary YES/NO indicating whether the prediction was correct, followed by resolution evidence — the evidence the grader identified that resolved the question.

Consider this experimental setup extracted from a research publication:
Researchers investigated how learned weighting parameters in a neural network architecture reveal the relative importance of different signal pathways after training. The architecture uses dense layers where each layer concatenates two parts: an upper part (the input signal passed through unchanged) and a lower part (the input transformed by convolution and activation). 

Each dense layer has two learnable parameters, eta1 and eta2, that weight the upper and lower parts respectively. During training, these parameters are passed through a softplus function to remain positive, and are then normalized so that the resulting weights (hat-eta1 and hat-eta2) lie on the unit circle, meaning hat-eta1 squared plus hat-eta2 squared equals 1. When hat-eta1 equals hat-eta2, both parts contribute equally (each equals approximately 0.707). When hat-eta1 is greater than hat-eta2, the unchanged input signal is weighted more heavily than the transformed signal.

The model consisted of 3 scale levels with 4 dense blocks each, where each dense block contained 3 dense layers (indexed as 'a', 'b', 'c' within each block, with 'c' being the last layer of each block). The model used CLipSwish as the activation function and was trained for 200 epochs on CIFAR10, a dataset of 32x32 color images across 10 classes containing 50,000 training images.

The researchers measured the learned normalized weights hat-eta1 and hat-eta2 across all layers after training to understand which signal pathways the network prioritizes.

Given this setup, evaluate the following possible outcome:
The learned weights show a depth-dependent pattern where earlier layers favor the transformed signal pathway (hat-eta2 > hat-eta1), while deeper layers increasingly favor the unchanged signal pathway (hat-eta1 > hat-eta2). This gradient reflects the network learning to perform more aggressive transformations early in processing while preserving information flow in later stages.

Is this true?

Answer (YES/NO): NO